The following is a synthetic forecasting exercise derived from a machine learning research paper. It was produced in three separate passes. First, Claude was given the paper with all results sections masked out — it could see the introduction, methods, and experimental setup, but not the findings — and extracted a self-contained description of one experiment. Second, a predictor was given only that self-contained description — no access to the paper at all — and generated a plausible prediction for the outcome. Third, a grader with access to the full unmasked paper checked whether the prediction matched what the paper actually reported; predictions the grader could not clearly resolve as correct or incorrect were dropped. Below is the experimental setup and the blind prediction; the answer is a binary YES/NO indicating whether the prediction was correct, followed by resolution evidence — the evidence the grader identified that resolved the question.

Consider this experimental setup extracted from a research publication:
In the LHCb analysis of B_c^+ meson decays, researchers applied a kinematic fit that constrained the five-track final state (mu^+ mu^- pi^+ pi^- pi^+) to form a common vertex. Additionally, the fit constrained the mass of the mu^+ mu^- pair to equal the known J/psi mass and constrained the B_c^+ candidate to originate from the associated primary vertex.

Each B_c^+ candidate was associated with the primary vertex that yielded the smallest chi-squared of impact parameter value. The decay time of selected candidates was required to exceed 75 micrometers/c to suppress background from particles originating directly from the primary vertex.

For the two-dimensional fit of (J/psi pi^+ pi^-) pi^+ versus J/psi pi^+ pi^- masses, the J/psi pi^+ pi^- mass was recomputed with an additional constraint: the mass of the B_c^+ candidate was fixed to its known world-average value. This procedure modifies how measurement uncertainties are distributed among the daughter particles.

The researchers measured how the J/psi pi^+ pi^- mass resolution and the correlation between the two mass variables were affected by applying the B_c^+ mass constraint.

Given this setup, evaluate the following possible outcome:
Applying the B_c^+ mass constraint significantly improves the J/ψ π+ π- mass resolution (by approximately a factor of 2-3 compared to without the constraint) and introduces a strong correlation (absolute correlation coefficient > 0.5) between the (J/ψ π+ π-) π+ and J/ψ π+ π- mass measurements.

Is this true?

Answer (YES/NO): NO